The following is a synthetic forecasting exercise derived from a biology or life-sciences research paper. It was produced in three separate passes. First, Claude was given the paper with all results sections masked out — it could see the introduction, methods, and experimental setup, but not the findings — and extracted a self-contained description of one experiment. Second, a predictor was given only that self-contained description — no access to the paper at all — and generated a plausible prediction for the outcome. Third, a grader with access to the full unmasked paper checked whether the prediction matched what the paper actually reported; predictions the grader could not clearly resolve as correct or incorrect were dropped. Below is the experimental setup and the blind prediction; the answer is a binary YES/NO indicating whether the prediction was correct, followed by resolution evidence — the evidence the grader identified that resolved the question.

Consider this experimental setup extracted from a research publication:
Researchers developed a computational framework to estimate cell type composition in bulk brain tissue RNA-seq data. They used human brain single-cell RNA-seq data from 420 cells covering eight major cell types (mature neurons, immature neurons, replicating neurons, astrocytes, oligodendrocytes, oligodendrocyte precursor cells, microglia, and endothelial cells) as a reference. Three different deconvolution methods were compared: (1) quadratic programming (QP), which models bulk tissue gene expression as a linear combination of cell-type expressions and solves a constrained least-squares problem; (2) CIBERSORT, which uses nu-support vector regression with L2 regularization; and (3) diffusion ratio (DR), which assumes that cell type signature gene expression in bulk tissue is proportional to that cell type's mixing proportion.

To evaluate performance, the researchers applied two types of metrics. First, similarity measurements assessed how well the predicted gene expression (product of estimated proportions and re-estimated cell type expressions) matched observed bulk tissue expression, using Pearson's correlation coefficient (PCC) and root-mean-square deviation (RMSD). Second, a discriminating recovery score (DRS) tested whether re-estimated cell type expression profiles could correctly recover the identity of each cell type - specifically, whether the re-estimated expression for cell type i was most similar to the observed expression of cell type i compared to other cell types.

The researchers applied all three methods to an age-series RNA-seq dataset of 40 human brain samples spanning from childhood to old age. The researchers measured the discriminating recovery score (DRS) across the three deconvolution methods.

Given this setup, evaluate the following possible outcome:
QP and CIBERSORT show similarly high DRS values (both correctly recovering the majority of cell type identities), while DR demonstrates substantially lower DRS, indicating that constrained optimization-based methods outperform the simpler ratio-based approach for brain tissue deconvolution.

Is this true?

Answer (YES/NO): NO